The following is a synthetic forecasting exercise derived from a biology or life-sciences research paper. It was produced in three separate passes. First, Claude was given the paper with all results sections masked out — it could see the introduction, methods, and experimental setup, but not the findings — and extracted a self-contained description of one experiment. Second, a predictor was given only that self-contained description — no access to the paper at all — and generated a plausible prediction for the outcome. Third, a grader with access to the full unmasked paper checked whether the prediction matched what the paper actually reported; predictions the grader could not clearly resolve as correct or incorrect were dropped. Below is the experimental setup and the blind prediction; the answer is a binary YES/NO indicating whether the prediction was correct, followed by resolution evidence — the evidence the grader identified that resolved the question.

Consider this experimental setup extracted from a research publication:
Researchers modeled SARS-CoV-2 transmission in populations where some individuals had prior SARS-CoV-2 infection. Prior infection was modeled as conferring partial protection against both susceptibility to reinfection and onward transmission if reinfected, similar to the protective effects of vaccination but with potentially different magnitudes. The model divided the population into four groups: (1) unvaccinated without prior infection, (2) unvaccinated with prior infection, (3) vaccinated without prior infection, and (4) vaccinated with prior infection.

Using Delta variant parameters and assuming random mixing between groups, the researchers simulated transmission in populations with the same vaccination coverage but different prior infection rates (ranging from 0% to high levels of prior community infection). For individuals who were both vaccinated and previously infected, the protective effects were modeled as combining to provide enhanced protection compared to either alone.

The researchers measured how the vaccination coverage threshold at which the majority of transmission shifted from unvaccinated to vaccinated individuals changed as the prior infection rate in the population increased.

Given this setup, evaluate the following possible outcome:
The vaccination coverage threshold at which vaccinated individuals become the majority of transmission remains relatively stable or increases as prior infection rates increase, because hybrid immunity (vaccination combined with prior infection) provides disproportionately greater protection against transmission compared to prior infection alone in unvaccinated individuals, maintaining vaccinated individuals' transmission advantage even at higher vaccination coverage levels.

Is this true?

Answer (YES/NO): YES